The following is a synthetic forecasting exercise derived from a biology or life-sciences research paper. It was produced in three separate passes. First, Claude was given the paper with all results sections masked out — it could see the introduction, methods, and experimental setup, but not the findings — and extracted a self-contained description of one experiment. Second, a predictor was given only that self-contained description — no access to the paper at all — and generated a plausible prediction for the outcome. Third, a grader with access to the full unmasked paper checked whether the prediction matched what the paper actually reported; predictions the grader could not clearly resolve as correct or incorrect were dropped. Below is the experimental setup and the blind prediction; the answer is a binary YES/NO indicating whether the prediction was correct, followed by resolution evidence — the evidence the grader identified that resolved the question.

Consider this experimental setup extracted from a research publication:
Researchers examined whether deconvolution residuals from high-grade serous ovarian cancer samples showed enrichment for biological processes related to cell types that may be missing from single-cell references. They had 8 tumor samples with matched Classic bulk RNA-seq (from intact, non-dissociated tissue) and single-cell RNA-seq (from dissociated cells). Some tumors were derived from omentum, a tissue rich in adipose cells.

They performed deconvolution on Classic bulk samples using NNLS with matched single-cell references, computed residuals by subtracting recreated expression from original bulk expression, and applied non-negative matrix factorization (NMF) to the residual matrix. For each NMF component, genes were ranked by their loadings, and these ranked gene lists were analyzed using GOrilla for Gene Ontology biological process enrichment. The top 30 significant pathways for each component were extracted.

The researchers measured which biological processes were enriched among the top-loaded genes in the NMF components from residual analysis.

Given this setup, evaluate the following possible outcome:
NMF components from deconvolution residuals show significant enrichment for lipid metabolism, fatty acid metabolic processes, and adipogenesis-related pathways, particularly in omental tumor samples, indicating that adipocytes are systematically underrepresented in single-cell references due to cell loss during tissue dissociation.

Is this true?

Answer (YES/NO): NO